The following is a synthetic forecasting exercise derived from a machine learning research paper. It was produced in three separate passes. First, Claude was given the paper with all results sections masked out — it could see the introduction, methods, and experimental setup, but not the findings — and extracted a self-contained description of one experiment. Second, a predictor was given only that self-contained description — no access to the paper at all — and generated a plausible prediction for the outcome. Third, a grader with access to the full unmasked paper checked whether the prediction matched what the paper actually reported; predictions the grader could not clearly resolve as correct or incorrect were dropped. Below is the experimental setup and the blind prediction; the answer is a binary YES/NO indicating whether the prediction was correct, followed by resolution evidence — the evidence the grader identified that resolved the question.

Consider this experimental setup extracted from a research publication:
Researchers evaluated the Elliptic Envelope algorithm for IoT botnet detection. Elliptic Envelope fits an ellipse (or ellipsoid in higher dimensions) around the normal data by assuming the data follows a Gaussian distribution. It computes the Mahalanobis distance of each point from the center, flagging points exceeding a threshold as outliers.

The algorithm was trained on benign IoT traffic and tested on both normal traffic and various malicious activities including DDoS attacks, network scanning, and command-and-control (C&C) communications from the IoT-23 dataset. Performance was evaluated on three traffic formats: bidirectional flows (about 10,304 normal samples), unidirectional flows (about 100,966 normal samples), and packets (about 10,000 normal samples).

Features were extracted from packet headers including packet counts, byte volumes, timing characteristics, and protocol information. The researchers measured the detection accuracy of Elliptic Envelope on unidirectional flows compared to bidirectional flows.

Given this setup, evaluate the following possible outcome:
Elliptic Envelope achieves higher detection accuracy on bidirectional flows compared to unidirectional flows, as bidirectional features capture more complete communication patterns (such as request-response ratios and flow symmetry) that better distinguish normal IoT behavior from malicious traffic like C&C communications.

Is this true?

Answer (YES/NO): YES